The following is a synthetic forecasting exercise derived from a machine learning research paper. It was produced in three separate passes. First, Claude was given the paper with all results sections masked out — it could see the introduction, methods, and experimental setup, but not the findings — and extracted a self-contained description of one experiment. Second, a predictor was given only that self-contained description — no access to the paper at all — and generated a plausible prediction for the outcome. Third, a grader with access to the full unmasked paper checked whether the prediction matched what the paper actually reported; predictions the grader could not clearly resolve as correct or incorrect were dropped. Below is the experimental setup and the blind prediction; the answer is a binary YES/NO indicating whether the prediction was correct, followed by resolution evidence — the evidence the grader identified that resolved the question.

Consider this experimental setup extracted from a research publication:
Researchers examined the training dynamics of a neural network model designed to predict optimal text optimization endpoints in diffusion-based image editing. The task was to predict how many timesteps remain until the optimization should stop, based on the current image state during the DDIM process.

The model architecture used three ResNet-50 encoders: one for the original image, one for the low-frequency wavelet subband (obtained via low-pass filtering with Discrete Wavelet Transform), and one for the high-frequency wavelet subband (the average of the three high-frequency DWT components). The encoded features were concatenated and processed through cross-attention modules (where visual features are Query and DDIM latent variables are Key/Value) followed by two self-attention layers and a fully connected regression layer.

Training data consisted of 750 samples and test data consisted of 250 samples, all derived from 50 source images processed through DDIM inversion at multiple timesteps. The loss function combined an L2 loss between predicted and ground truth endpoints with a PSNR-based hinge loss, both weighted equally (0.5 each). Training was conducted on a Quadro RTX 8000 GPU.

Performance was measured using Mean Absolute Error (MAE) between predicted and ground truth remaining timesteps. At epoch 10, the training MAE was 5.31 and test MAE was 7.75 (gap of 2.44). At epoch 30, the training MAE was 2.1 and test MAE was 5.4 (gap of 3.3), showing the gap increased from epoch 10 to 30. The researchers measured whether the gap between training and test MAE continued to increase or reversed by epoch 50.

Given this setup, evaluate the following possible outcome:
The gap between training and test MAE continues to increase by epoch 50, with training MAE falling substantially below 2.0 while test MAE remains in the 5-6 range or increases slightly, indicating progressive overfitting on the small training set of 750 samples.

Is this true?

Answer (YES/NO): NO